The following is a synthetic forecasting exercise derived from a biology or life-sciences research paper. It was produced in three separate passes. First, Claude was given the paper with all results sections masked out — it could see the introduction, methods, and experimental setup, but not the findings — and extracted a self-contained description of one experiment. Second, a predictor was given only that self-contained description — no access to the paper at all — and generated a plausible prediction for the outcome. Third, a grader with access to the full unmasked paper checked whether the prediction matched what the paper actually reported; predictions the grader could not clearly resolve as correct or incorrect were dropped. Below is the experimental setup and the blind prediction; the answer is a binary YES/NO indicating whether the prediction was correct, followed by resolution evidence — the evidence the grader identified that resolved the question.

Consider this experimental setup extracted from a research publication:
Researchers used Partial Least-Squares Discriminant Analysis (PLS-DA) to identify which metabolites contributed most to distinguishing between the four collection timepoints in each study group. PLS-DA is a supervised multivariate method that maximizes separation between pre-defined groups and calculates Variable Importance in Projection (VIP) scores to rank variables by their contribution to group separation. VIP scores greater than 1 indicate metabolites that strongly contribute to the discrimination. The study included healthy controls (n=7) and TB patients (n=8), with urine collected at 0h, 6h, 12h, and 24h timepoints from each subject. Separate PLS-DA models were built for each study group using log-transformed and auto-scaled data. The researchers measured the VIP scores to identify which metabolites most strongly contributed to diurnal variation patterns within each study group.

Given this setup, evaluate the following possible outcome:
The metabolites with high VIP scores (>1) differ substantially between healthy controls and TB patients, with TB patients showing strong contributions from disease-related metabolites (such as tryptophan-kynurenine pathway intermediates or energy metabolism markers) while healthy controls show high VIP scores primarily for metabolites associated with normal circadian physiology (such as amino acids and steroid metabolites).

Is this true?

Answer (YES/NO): NO